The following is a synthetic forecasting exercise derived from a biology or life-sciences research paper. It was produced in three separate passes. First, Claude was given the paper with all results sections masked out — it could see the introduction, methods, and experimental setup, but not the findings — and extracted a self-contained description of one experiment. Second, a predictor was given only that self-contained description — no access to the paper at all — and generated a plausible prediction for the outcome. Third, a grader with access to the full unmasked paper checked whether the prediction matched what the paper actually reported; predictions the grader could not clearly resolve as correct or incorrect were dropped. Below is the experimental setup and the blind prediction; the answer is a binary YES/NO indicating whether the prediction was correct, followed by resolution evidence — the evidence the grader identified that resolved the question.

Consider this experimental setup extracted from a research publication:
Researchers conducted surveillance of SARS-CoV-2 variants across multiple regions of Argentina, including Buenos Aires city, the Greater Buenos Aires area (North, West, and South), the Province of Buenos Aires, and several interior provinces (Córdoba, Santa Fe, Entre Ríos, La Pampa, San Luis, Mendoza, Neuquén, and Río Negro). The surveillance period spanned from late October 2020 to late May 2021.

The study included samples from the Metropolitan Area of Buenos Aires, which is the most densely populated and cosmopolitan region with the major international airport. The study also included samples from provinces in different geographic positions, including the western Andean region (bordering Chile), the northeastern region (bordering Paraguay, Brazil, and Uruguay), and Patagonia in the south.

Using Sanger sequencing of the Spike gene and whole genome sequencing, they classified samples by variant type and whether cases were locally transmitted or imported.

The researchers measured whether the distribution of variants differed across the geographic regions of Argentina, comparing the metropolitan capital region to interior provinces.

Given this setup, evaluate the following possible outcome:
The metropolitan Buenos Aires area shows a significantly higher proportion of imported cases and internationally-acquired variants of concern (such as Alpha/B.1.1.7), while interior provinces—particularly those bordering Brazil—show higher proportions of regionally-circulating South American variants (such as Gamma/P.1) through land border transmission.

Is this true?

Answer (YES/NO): NO